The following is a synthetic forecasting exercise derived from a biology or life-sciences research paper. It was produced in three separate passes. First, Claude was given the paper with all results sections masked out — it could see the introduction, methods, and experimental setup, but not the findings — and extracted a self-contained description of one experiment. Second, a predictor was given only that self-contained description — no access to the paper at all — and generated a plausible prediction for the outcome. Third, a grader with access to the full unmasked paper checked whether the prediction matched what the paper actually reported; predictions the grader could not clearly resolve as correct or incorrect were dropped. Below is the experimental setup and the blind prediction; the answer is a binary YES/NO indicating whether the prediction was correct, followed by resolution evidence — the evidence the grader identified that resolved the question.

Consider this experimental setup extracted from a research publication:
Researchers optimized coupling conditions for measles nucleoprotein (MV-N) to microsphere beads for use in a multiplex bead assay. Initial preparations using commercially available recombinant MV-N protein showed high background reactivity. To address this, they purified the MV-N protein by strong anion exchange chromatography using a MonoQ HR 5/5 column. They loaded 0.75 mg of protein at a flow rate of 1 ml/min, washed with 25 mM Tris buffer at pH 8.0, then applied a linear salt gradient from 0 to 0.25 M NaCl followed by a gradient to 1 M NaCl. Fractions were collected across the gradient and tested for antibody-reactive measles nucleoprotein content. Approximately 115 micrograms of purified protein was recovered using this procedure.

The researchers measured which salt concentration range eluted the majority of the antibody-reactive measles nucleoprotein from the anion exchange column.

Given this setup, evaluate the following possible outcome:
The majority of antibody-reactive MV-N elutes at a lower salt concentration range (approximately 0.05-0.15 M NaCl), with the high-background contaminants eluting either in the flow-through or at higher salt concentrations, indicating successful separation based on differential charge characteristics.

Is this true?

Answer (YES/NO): NO